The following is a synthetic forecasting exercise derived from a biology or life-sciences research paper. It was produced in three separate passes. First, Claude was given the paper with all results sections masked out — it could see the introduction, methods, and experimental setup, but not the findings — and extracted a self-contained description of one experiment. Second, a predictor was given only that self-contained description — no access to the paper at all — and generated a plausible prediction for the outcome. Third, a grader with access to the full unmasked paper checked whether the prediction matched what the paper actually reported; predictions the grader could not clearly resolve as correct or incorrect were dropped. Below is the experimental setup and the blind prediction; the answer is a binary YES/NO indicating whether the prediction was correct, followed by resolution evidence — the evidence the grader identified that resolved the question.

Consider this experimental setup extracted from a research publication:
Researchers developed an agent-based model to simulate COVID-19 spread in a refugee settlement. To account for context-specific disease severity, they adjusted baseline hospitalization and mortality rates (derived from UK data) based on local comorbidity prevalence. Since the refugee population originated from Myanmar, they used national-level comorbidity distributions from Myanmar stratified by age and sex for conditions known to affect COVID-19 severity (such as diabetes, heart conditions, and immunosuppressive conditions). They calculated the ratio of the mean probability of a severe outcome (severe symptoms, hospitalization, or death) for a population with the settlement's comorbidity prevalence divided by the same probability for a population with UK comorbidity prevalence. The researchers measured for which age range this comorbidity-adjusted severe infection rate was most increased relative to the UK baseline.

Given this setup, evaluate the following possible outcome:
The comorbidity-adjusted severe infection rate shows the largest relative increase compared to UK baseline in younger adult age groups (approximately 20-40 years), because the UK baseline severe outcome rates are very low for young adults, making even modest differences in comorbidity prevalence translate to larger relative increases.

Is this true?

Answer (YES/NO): NO